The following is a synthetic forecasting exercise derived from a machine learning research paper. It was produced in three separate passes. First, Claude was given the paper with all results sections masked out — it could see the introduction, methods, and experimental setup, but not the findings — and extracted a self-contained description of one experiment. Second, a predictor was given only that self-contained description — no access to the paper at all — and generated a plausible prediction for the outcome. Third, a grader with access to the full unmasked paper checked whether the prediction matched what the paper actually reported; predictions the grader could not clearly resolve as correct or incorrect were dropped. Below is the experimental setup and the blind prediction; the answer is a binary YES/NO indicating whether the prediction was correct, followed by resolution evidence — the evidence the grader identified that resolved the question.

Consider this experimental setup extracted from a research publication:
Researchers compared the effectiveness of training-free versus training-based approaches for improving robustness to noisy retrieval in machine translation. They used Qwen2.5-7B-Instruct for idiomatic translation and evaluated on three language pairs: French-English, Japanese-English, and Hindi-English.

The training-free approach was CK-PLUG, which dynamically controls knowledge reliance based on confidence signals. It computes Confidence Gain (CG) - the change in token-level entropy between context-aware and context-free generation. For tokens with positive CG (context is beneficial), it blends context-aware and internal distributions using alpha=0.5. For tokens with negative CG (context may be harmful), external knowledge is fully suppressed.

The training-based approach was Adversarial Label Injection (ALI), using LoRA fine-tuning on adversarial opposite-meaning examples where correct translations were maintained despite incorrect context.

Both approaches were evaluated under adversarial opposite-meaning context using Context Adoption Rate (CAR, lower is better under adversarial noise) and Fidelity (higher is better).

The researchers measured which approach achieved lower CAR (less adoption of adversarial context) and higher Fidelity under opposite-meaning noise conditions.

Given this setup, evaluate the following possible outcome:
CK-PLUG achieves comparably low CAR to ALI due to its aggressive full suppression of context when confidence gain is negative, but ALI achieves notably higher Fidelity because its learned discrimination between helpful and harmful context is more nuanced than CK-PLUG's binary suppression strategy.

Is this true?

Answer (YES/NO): NO